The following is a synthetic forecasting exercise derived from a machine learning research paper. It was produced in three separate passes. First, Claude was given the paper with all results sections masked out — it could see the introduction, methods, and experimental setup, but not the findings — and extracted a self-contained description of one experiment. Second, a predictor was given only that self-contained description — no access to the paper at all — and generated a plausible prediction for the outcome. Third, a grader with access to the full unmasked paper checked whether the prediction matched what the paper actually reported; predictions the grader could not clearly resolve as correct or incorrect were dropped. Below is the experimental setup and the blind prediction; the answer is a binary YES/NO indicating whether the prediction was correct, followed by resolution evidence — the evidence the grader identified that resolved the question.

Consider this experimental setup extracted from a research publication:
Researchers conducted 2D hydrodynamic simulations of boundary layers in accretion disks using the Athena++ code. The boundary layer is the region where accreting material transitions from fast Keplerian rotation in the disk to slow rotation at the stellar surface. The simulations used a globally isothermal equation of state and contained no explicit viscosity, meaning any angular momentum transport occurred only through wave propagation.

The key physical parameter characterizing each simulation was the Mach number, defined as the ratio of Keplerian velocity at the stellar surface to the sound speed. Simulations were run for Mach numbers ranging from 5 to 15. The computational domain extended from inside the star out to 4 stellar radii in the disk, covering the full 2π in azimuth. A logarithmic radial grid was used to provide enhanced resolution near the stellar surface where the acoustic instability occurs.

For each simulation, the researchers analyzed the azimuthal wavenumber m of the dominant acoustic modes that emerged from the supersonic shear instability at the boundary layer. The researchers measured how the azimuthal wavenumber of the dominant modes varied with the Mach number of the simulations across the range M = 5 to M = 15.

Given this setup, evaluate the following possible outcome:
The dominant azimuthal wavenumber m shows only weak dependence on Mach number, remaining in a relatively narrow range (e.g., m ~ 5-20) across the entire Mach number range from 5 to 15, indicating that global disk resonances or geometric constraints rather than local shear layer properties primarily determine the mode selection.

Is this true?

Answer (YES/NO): NO